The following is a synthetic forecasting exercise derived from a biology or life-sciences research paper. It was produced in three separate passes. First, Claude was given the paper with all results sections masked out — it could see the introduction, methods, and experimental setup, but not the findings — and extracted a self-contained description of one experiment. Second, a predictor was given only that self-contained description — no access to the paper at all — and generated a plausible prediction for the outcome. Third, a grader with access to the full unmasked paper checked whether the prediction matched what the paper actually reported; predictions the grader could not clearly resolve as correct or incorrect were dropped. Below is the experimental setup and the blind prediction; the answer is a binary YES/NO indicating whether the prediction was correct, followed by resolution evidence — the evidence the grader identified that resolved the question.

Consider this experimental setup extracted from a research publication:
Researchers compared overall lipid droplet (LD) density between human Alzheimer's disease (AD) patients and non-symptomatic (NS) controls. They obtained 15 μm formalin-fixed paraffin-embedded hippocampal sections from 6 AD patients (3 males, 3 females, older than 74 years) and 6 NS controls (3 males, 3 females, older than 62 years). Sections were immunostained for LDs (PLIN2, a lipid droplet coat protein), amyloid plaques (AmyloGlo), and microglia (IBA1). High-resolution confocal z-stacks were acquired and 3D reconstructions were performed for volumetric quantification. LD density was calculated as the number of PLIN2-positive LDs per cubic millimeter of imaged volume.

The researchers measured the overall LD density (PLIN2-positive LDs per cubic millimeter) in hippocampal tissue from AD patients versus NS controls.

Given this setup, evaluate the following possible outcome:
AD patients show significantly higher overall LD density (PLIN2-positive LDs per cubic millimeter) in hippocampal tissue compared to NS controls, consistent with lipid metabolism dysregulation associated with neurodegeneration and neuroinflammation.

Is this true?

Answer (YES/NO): YES